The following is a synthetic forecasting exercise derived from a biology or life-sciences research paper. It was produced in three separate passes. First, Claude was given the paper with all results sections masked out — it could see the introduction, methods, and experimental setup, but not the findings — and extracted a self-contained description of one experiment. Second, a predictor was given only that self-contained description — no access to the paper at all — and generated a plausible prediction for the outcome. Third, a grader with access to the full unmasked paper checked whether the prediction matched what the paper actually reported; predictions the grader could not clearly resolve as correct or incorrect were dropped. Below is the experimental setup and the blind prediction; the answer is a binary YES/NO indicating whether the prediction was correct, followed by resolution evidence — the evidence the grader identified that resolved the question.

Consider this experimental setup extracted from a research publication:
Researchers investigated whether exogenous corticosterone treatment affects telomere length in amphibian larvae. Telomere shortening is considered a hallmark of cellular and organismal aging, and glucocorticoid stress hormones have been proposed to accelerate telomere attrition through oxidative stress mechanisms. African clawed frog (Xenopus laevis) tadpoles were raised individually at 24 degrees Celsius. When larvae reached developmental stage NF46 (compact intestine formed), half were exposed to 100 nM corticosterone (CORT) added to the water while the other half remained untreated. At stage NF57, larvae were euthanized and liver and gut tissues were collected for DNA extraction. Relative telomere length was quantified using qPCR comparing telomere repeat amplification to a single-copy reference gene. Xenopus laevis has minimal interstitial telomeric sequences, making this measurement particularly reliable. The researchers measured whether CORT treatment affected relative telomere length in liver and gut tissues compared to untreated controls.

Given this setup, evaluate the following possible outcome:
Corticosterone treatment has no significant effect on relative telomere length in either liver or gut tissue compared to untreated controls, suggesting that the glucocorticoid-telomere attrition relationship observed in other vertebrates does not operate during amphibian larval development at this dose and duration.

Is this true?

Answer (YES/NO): YES